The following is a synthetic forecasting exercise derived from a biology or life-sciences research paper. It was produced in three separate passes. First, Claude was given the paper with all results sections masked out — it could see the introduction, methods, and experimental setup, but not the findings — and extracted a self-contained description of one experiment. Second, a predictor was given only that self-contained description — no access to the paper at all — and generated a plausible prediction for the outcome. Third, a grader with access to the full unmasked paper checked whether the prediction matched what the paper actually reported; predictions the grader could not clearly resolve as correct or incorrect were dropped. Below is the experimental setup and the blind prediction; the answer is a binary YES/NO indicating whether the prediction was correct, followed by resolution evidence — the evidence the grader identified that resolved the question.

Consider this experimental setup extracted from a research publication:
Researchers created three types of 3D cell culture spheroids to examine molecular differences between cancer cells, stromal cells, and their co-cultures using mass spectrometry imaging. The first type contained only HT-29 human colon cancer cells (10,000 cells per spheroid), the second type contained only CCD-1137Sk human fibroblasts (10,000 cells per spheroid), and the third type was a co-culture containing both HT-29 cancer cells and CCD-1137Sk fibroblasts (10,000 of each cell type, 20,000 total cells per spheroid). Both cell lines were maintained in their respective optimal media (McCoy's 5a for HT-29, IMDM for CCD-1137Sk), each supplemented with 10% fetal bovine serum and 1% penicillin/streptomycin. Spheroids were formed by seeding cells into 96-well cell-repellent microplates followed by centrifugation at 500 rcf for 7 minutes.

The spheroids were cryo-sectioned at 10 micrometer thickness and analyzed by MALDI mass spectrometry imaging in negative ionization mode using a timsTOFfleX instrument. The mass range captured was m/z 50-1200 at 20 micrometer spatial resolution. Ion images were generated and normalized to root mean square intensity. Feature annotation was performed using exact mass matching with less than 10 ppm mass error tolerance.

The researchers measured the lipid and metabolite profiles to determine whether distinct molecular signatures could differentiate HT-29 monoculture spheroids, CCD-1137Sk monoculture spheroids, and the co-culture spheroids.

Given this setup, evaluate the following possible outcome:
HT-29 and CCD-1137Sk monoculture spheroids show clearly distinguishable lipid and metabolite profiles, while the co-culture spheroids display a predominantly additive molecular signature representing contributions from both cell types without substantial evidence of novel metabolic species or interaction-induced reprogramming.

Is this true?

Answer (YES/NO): NO